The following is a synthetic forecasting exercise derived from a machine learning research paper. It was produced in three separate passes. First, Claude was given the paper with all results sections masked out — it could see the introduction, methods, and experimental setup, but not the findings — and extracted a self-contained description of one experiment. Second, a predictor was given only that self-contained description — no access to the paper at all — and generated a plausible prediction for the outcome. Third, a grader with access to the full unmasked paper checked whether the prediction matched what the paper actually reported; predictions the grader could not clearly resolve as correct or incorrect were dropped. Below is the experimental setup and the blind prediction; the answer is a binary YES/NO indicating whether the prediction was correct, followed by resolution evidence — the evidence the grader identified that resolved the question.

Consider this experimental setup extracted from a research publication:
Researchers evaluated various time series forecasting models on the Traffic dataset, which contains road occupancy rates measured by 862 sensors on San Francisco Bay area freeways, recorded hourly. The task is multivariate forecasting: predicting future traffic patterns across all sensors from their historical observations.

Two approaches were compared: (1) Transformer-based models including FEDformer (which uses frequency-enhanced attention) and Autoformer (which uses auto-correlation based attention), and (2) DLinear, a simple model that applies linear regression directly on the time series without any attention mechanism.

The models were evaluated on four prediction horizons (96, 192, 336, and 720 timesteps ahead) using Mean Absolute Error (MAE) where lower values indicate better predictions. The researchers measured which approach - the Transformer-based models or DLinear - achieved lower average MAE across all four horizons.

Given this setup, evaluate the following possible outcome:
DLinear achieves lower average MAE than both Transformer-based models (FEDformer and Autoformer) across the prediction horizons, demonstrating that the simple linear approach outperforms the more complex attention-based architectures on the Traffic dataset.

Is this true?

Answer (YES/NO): NO